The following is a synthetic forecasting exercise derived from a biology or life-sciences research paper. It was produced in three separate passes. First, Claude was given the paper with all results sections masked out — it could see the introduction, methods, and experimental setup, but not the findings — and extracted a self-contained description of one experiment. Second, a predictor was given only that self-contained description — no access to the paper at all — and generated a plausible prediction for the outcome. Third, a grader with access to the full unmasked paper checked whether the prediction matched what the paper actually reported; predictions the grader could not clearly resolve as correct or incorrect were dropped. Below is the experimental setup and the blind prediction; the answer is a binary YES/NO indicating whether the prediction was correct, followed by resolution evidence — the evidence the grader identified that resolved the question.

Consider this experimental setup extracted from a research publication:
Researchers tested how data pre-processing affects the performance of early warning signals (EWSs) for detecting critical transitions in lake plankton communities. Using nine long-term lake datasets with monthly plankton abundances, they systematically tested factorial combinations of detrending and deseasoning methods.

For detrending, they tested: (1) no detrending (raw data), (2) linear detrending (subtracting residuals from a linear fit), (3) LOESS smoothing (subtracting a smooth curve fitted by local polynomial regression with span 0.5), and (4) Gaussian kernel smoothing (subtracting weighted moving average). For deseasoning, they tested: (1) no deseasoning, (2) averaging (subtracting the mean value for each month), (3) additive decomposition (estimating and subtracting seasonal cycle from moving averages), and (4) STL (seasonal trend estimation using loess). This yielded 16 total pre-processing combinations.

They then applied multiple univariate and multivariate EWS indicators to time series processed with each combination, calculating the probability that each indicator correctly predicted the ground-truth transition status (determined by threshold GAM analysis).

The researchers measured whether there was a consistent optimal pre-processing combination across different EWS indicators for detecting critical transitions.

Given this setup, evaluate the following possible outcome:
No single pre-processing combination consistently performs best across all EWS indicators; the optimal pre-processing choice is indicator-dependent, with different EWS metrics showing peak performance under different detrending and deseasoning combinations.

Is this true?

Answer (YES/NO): YES